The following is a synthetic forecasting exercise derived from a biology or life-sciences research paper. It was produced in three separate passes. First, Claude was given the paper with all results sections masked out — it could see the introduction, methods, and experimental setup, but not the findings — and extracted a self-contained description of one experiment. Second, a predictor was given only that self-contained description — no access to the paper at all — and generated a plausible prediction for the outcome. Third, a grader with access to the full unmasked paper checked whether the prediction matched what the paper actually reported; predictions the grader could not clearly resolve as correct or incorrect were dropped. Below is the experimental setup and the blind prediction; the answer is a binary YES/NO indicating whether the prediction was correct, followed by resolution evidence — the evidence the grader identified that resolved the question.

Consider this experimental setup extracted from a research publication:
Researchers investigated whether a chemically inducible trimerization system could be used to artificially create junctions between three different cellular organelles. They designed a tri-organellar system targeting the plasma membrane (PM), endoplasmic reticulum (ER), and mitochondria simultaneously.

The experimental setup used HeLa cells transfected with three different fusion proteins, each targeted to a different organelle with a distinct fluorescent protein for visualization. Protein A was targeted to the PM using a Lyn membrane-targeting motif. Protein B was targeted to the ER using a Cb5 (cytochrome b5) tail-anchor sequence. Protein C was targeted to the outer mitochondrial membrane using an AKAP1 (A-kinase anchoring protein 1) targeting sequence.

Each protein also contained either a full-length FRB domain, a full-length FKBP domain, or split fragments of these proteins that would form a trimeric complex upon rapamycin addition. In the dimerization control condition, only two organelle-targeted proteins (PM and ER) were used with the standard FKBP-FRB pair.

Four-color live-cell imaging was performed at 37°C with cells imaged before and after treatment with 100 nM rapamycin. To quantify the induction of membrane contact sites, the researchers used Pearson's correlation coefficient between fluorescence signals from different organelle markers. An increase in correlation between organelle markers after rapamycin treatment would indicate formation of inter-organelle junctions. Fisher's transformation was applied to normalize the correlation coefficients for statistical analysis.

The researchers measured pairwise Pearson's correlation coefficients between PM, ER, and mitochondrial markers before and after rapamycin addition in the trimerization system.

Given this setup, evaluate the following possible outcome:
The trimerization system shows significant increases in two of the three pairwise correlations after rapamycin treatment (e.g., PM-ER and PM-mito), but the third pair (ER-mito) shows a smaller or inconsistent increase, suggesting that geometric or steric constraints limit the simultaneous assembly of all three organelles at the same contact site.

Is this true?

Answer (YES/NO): NO